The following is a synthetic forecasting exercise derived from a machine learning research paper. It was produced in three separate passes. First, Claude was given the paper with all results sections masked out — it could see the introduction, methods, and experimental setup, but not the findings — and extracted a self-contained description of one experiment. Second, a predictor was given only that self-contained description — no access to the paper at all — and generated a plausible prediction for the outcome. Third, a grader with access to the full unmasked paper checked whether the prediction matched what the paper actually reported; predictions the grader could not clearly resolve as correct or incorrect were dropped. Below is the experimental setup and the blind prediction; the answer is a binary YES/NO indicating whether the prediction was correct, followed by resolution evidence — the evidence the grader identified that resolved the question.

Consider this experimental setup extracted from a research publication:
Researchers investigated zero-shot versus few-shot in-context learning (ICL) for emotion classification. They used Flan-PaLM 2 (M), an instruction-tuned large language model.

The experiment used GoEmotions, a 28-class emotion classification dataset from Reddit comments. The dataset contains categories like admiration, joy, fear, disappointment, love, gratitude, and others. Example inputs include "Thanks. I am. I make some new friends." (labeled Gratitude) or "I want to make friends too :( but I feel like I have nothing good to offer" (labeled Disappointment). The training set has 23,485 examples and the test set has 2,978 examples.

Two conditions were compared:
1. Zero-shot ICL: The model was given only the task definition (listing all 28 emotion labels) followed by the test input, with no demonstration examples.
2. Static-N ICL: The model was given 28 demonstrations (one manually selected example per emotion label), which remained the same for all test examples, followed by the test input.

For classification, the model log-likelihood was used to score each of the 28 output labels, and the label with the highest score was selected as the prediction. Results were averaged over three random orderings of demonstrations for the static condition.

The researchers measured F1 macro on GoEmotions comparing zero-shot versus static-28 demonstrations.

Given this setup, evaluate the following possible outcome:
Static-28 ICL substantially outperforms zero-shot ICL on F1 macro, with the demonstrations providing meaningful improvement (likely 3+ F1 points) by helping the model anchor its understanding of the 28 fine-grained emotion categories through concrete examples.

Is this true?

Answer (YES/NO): NO